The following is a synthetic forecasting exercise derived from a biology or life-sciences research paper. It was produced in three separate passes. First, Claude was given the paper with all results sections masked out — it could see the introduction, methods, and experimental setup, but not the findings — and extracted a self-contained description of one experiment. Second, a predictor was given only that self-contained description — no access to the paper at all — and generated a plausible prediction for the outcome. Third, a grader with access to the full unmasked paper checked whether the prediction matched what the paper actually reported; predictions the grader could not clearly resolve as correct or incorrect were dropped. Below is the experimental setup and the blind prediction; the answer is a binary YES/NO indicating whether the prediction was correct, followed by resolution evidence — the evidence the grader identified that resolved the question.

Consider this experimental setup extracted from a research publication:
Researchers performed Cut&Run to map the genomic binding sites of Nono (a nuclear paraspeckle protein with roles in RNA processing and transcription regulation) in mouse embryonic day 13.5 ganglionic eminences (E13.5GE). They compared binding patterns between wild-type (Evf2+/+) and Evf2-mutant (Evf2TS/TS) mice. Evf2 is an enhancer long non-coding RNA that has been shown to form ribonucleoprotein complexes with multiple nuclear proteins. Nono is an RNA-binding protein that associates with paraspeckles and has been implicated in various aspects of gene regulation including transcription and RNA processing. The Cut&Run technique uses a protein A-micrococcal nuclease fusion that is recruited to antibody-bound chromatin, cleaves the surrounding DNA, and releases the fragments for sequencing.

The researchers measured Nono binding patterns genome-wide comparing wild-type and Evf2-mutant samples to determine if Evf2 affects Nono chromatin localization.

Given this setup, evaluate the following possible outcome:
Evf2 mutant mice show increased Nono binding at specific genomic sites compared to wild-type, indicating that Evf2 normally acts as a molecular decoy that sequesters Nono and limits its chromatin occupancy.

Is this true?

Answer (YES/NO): NO